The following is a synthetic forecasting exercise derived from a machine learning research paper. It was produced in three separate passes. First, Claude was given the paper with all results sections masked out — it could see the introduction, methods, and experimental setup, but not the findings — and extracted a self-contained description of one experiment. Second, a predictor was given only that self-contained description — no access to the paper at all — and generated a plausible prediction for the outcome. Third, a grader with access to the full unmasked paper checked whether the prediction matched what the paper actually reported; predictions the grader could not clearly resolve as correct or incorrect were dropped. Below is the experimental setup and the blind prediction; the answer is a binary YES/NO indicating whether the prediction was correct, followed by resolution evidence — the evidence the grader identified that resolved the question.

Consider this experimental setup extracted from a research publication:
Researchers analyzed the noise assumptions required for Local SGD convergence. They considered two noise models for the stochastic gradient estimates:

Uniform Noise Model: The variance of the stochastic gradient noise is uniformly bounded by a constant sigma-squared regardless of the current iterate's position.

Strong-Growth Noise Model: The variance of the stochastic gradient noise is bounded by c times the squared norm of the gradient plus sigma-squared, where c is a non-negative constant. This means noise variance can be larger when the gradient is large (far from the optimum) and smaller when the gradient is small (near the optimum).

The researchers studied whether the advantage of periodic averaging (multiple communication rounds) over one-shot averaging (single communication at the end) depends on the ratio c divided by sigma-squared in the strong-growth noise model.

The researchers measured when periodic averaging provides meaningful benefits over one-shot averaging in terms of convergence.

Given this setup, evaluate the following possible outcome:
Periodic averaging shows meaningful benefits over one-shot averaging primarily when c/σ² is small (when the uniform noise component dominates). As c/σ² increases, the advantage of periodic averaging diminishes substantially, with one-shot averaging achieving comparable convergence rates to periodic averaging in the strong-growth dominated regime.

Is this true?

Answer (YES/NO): NO